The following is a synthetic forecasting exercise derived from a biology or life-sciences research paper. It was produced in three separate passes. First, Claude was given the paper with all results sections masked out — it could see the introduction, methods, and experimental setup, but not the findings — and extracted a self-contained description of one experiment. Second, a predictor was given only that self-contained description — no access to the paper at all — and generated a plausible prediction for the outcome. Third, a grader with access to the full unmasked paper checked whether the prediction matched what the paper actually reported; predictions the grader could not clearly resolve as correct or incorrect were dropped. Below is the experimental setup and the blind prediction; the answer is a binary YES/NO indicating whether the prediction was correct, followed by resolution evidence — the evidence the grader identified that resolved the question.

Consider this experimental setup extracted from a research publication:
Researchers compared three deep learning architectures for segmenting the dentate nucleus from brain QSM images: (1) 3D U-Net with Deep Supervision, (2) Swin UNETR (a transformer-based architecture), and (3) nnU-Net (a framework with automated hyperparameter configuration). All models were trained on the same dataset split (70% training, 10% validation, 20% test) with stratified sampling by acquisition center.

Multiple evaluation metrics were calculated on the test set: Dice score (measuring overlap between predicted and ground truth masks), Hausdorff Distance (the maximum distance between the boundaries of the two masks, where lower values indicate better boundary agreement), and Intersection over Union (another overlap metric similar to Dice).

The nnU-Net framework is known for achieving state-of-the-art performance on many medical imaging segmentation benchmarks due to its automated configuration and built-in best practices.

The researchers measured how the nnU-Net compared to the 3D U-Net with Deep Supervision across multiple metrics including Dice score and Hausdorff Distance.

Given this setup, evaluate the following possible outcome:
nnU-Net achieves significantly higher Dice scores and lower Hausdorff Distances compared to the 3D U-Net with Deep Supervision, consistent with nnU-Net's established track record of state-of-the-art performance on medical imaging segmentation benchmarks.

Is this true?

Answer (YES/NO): NO